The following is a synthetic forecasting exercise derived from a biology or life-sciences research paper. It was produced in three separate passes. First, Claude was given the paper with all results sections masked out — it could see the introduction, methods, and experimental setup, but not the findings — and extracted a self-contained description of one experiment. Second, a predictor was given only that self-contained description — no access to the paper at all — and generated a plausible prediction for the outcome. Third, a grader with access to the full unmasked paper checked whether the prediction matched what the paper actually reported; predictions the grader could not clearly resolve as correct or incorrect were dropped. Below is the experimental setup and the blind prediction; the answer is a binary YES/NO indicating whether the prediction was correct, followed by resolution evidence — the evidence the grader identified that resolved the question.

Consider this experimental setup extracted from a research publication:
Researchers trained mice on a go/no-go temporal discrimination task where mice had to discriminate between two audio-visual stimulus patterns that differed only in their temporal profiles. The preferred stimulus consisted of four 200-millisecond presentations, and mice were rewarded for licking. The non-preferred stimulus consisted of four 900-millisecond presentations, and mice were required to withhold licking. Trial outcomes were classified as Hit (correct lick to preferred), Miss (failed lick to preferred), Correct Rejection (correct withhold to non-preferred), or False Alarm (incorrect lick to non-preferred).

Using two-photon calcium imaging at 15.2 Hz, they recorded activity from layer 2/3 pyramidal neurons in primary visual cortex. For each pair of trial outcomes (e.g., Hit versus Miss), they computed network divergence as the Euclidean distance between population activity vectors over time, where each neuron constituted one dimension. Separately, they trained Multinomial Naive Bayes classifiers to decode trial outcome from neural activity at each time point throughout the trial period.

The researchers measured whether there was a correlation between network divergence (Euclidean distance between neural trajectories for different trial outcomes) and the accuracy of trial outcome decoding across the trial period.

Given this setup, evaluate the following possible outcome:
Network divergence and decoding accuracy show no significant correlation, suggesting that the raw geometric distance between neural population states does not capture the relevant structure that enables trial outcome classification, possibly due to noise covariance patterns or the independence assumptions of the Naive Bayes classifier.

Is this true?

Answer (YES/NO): NO